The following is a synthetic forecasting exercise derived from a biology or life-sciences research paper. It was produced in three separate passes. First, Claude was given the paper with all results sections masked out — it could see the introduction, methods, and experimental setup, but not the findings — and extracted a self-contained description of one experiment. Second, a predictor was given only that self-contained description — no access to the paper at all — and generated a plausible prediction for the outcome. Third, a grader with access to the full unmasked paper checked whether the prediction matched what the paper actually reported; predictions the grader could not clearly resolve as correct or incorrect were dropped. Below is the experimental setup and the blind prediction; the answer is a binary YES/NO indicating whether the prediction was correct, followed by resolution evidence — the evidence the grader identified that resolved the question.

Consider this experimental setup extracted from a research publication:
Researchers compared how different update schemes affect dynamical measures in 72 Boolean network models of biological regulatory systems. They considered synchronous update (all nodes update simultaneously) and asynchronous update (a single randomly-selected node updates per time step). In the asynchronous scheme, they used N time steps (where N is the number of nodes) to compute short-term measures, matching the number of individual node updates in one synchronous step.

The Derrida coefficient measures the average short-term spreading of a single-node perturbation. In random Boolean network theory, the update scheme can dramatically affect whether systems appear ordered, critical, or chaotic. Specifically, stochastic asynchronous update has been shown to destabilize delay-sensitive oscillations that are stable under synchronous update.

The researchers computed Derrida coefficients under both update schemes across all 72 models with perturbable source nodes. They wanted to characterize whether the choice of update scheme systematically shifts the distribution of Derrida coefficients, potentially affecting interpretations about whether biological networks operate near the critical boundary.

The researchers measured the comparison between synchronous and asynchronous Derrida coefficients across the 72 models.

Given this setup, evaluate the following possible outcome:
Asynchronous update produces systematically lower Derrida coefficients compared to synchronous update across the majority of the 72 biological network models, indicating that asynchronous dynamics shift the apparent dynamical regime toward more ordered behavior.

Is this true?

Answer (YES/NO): NO